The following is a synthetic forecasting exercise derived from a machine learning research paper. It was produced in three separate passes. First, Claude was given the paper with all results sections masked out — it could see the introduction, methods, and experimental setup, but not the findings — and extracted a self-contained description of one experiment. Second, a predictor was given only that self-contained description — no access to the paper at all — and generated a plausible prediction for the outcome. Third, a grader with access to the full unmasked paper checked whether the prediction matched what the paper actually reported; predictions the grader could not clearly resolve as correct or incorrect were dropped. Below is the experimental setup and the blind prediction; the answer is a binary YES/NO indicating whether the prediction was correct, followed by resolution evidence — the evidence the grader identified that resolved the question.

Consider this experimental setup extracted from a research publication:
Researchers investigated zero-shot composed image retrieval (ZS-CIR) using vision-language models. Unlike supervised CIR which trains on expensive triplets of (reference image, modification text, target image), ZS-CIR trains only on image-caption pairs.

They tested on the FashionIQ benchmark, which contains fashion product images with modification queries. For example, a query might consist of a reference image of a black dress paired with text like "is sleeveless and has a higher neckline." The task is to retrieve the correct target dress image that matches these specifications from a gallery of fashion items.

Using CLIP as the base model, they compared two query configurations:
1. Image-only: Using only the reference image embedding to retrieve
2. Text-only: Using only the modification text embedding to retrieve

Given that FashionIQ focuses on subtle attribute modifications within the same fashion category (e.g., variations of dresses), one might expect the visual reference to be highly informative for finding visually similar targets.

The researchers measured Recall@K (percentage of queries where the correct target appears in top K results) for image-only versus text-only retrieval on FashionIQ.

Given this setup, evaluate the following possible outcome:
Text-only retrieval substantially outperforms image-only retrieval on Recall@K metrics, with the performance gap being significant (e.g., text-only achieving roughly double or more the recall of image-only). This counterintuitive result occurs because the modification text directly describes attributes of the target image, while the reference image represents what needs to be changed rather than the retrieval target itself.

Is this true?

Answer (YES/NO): YES